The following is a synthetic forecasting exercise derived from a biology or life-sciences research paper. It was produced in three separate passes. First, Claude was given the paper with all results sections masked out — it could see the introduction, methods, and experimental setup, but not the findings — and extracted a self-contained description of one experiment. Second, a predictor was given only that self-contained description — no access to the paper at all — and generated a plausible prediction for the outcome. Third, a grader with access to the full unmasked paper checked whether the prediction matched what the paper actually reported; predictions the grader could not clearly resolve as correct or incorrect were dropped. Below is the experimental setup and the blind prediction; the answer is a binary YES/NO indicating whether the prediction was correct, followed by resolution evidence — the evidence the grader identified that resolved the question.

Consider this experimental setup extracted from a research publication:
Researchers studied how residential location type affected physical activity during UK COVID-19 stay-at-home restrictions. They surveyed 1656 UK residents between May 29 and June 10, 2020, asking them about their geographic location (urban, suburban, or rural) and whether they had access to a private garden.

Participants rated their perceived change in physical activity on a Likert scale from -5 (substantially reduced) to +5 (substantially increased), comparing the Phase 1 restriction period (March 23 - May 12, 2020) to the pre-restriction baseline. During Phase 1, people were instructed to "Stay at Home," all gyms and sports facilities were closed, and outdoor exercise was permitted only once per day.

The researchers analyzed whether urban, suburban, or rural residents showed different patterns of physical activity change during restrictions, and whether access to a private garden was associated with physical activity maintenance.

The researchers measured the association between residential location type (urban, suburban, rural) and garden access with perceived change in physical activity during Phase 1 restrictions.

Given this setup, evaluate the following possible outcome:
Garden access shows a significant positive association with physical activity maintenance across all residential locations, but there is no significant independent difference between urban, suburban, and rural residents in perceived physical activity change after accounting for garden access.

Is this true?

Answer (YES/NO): NO